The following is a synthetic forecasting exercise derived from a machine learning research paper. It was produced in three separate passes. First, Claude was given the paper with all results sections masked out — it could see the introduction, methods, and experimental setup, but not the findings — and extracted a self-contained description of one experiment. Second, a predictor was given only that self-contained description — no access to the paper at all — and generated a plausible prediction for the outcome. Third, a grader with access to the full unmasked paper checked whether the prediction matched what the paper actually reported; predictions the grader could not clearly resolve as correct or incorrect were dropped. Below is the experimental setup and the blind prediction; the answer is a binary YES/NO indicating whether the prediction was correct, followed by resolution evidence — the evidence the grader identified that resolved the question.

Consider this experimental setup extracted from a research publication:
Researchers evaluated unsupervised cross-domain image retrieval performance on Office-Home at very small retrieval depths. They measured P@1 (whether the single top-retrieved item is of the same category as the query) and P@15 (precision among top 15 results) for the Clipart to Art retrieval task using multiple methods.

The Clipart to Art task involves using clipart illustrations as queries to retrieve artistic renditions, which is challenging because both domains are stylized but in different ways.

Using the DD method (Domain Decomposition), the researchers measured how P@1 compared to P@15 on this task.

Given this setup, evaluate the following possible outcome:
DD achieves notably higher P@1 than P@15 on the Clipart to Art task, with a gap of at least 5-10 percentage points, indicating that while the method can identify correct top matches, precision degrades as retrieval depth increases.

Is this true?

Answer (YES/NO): YES